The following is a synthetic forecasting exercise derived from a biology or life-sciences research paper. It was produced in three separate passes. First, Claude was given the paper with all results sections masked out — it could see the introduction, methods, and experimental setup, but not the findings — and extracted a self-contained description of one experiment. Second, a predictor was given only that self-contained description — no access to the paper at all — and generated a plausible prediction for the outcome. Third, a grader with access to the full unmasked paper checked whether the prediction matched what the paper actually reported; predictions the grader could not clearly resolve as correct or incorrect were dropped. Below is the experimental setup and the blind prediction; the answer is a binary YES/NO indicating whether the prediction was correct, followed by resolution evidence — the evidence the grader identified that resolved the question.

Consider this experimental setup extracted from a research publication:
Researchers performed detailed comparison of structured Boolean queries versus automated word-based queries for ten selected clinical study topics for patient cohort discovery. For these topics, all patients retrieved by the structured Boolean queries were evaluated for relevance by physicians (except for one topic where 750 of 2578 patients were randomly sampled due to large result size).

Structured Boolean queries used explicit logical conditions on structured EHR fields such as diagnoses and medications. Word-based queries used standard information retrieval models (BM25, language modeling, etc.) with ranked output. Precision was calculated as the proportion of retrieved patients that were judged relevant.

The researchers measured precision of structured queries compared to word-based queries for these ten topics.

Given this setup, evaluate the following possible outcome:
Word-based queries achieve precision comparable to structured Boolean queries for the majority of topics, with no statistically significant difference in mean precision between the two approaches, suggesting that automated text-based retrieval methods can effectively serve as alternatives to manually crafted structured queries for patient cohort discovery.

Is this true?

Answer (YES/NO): NO